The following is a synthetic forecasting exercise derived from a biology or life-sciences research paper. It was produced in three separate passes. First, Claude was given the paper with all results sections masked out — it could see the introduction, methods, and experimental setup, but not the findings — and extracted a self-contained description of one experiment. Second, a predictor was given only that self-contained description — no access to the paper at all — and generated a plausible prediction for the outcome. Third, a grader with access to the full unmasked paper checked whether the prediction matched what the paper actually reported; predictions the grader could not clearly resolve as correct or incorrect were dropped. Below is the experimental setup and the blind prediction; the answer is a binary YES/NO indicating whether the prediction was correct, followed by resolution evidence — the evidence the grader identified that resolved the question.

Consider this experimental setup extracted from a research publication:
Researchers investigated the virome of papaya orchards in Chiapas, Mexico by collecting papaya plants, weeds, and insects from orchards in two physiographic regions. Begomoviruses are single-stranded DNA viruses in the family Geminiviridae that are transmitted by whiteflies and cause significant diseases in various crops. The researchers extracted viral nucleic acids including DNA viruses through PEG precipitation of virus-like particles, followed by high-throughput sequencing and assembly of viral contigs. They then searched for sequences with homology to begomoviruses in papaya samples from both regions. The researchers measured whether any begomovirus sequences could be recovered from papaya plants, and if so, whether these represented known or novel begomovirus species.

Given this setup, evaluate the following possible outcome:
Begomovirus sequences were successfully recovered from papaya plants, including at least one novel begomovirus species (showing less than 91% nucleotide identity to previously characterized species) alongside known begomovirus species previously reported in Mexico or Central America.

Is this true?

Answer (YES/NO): YES